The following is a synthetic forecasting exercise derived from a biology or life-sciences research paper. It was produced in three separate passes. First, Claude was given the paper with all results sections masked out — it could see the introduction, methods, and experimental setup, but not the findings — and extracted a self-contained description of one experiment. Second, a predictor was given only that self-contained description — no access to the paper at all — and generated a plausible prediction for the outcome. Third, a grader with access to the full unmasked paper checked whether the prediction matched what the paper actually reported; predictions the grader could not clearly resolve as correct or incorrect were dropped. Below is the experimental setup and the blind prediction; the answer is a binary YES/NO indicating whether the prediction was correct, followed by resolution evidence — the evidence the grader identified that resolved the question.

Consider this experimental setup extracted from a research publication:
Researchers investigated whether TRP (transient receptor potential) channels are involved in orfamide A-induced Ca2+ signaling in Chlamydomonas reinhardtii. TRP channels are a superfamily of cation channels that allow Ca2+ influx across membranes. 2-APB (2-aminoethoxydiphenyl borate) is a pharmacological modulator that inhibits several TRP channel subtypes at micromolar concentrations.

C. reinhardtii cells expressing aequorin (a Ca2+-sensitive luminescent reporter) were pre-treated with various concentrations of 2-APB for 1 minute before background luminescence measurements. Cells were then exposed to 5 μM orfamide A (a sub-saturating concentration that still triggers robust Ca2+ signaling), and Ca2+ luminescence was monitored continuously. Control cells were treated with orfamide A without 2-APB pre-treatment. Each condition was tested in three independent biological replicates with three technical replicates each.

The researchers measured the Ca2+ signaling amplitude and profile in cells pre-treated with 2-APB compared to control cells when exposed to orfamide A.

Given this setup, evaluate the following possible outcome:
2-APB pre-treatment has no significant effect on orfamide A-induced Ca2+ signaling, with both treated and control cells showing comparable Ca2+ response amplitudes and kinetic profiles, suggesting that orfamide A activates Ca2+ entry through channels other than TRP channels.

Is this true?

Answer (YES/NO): NO